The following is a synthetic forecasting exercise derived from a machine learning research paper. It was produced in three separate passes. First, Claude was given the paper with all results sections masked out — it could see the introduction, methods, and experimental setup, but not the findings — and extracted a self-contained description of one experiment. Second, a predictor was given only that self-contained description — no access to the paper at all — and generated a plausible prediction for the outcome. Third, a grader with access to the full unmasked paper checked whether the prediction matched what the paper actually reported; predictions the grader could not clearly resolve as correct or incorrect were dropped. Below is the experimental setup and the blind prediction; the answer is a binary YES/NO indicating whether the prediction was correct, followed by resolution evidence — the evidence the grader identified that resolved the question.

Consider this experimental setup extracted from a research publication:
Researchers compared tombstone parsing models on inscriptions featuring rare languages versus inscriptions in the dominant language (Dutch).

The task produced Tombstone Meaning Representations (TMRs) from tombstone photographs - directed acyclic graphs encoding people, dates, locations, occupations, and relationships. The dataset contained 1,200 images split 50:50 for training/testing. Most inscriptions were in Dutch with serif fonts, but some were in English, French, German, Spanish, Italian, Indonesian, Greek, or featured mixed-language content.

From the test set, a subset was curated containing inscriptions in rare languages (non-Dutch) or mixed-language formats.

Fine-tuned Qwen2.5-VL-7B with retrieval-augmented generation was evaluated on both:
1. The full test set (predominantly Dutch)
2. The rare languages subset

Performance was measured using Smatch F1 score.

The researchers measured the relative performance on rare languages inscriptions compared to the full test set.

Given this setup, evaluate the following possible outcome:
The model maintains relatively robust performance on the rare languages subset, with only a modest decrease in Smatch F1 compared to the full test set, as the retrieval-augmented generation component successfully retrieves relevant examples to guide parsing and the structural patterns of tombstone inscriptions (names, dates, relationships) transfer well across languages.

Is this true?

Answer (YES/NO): YES